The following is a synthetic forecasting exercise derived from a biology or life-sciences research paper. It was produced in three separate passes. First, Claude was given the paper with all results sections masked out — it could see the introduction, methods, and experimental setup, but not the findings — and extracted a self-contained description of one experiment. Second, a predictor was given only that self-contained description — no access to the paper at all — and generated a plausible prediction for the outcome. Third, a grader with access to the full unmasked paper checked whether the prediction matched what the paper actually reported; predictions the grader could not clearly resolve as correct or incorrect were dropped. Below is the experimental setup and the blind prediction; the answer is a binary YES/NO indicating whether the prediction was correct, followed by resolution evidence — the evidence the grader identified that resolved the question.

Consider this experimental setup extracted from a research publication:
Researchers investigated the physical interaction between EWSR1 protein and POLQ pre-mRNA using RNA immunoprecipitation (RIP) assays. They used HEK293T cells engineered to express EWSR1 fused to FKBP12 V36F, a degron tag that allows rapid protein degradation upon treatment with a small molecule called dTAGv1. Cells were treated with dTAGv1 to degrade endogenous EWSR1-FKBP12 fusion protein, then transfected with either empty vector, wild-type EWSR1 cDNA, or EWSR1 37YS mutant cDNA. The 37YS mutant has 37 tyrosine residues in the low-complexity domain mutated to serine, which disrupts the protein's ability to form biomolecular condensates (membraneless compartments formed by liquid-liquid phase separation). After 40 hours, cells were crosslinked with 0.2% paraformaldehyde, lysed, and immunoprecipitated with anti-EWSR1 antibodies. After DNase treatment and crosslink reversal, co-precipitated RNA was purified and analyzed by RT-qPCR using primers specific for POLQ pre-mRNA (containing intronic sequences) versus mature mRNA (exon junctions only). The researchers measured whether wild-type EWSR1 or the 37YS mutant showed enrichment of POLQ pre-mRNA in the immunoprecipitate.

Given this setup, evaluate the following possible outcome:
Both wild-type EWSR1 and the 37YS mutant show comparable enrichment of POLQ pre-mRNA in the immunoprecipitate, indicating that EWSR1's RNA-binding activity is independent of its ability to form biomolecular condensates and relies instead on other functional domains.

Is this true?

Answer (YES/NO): YES